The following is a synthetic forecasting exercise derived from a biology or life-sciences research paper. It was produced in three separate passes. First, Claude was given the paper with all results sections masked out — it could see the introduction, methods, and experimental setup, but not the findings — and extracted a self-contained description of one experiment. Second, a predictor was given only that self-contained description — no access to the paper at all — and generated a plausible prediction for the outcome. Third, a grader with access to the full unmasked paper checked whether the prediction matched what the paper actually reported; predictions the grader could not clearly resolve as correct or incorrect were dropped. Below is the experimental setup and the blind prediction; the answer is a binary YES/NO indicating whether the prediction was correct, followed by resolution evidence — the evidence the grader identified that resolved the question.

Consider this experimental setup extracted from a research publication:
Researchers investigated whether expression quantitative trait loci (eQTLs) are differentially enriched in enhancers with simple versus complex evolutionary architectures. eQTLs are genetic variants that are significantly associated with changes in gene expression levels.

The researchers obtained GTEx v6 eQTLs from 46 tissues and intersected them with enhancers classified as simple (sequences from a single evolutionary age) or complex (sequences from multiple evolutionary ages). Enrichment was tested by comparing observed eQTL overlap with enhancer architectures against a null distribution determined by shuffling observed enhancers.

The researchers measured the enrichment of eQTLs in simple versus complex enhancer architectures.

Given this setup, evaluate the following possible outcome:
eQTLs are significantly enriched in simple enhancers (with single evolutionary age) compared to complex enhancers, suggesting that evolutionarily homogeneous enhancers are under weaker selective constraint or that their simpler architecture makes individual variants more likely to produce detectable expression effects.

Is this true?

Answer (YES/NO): NO